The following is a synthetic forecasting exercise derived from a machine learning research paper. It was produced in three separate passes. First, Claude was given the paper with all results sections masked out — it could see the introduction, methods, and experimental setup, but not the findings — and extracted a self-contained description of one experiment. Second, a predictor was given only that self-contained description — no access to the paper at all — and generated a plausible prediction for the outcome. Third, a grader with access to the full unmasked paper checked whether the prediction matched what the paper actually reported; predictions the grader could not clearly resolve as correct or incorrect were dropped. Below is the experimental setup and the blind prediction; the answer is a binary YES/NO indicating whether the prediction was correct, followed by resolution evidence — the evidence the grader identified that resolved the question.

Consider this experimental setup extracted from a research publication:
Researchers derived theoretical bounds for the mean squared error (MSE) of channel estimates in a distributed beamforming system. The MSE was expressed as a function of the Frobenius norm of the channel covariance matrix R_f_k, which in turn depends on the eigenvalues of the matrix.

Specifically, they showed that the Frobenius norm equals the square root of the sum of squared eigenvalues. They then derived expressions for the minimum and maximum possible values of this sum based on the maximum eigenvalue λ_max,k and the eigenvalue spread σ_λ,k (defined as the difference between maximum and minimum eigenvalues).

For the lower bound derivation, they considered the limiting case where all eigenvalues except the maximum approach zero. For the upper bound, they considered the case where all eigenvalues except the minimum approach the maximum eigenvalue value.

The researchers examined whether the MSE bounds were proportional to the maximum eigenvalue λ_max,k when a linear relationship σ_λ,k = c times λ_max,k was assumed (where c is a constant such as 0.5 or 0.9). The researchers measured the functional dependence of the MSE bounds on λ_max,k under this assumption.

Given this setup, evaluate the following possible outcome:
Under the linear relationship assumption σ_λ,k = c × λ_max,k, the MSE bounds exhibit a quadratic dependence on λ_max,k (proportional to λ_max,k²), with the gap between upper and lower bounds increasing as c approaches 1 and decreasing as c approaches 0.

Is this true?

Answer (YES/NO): NO